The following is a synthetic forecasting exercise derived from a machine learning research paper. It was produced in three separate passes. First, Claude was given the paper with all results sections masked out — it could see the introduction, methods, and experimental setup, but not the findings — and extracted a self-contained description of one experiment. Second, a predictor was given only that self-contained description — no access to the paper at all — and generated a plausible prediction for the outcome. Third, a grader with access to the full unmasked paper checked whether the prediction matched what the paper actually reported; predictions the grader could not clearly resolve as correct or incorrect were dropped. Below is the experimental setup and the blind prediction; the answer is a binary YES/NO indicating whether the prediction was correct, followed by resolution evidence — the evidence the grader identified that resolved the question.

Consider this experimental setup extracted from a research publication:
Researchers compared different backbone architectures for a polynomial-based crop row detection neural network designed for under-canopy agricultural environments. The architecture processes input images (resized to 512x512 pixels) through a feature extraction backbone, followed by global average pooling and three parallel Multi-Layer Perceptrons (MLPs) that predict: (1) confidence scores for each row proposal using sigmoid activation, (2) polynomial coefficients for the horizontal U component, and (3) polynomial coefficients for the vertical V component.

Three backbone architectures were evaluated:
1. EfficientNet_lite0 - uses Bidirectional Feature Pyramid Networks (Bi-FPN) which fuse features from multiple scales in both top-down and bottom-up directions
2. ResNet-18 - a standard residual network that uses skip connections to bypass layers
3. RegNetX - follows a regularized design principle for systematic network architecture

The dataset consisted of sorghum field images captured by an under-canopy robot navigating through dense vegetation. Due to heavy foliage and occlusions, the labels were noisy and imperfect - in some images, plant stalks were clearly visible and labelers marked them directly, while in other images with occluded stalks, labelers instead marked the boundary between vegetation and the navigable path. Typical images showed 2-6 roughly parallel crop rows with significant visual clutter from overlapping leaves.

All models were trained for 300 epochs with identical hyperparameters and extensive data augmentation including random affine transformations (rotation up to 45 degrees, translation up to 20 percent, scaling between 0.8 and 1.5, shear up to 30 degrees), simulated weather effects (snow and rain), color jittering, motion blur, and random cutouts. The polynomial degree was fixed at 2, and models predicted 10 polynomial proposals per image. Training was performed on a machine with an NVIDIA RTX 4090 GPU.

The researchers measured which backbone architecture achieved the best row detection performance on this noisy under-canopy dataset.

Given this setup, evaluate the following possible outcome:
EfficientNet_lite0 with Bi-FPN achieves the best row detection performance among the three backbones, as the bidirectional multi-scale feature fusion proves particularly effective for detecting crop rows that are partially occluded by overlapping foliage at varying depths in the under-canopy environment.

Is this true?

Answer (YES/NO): YES